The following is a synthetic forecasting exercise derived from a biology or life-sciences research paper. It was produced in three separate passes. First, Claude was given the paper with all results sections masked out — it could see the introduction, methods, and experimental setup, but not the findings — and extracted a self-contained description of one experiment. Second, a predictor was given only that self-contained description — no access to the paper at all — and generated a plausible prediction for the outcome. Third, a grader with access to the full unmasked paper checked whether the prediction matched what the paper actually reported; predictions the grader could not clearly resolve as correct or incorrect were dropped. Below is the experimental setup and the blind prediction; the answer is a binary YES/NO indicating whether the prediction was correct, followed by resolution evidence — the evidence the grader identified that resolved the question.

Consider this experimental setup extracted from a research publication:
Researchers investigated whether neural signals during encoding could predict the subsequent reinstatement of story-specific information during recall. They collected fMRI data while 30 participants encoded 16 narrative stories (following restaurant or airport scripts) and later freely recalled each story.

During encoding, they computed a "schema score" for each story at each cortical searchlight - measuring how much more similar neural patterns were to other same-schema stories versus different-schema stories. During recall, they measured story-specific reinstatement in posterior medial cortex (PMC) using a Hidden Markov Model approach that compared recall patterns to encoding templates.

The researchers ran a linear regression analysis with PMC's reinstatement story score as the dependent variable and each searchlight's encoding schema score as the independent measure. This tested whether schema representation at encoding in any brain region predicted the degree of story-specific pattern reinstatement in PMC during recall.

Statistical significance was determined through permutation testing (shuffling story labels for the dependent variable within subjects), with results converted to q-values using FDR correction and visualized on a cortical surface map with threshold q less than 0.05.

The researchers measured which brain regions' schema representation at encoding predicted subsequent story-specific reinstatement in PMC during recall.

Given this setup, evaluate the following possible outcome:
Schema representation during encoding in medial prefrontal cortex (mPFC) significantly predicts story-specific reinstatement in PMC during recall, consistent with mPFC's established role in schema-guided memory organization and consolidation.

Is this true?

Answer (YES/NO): NO